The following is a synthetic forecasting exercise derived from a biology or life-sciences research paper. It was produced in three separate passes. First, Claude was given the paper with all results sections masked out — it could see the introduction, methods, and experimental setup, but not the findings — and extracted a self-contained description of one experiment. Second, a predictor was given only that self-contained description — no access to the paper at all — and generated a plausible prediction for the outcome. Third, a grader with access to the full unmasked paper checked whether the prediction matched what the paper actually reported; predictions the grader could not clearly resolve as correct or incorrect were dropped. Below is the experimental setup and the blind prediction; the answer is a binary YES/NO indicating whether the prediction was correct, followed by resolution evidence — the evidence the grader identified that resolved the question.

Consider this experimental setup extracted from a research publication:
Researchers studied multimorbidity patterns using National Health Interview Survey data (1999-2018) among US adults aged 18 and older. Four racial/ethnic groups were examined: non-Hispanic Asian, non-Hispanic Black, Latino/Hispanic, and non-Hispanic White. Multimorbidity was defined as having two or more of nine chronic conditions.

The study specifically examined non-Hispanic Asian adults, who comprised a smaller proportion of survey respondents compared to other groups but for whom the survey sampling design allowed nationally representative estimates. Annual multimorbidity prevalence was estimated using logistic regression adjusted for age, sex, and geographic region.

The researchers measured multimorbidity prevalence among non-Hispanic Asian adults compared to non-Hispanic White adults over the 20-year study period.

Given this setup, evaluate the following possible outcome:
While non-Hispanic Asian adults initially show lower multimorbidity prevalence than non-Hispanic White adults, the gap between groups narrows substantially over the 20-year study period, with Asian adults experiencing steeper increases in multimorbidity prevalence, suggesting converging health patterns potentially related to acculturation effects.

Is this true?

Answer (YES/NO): NO